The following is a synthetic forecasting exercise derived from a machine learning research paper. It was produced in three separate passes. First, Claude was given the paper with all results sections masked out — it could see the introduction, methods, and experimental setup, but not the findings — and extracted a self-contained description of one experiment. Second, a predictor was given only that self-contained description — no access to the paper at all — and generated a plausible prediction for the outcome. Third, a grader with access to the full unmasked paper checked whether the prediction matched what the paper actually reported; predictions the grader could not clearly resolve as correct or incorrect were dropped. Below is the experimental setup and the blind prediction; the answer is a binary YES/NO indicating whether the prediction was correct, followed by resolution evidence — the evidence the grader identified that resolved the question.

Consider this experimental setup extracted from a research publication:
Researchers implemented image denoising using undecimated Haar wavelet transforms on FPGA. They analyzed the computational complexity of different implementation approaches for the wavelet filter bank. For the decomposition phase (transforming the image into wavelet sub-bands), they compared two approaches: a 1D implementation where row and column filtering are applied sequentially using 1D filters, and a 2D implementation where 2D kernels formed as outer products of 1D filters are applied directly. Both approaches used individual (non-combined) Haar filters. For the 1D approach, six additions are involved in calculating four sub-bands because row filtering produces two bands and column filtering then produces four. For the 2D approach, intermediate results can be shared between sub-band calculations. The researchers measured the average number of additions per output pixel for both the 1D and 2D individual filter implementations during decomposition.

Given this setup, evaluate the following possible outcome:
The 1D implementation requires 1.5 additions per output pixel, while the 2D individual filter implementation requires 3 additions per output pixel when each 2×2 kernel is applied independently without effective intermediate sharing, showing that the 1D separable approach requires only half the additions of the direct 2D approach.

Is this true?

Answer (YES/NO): NO